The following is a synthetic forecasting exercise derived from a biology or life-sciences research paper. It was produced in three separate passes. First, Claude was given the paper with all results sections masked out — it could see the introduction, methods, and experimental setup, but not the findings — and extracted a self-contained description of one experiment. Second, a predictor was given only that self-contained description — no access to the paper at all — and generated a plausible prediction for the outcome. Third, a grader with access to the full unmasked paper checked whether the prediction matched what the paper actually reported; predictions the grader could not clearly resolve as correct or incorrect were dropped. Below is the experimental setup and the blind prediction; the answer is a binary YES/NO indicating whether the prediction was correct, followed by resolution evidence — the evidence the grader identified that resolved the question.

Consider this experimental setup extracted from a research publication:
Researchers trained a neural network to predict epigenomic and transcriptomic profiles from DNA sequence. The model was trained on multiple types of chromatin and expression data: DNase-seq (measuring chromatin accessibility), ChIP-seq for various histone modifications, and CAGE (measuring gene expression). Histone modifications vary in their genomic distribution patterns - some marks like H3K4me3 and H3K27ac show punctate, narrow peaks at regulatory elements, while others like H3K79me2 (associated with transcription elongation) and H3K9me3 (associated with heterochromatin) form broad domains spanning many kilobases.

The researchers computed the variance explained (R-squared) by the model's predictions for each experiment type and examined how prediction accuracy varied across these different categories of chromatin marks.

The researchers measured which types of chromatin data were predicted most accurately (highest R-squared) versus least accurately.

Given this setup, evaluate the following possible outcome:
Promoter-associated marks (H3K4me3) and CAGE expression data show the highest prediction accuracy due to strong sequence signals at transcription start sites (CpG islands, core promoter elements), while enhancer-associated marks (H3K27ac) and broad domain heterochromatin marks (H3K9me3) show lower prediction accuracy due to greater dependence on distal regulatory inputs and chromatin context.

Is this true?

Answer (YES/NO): NO